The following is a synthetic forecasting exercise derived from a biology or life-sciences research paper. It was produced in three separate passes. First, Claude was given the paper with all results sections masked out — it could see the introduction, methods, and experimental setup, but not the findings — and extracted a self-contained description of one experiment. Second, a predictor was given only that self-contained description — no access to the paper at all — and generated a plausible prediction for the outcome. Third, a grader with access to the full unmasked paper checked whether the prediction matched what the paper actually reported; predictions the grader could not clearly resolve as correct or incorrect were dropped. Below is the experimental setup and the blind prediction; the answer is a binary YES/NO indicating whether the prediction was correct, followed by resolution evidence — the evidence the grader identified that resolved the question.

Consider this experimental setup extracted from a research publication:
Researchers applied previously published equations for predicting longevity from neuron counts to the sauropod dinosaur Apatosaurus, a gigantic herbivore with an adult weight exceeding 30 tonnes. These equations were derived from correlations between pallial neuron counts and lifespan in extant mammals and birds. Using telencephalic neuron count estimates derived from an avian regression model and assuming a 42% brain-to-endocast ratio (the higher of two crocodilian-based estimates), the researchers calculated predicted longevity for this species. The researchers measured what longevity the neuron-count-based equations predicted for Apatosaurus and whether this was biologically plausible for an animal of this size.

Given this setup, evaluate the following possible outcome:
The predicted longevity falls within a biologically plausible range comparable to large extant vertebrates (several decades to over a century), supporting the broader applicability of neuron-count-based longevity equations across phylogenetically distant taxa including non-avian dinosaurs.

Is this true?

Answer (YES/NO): NO